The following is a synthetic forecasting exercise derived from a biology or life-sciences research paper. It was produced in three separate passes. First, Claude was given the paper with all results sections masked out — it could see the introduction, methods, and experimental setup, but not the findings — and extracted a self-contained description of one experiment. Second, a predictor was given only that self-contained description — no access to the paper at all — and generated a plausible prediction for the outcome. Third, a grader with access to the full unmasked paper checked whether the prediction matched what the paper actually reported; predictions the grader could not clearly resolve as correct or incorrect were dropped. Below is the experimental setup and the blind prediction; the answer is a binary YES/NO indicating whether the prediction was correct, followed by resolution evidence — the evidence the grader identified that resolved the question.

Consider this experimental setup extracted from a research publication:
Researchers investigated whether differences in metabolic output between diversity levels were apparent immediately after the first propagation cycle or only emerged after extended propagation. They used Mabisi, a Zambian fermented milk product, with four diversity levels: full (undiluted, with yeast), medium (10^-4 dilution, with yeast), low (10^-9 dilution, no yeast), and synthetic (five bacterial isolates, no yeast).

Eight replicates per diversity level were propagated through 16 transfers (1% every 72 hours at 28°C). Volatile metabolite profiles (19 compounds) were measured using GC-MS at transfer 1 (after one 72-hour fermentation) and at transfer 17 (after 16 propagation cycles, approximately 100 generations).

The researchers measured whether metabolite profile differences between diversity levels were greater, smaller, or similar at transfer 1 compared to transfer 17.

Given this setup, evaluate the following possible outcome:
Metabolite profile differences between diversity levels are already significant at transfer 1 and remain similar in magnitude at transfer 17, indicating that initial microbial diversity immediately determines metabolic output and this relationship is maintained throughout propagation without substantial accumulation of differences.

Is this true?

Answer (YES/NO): YES